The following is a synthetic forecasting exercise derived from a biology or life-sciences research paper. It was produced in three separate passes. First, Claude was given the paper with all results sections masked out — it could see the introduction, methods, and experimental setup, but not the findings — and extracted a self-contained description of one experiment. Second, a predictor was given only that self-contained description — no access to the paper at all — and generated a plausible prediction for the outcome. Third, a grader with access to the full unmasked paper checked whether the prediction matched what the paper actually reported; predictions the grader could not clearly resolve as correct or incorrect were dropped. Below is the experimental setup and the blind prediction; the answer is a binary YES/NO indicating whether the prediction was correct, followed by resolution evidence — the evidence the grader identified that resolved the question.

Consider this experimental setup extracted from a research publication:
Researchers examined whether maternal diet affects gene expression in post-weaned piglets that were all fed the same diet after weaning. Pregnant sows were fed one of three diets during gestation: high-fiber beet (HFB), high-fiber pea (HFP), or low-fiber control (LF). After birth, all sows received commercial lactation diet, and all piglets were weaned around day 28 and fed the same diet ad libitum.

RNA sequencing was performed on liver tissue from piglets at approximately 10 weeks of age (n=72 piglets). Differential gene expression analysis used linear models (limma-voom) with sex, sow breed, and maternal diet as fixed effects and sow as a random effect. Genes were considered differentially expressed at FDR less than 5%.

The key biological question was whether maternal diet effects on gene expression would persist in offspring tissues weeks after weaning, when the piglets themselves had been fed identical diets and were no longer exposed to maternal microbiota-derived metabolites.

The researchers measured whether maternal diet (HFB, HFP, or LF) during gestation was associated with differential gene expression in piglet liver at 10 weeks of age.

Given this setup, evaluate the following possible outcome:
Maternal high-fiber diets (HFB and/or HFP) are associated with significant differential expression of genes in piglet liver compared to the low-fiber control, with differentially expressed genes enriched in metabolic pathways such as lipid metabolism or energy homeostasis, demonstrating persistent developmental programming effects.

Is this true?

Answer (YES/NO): NO